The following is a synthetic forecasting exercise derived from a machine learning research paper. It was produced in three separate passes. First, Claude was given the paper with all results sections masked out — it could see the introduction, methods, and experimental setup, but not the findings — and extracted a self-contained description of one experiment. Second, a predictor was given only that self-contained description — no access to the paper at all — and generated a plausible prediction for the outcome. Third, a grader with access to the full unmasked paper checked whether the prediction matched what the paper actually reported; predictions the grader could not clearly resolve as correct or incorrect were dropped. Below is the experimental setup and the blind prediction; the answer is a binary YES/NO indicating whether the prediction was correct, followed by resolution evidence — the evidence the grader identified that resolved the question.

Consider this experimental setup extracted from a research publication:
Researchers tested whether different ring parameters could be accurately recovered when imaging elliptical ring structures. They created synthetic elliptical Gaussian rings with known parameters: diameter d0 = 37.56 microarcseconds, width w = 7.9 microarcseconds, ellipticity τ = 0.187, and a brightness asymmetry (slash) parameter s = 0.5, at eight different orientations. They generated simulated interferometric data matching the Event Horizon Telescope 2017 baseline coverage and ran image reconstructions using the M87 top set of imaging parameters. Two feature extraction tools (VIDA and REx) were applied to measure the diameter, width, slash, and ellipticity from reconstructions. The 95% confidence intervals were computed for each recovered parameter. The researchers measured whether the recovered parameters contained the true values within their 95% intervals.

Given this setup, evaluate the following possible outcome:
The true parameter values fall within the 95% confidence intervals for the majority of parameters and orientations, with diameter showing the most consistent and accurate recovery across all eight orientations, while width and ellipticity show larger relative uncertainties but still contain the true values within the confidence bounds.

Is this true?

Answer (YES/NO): NO